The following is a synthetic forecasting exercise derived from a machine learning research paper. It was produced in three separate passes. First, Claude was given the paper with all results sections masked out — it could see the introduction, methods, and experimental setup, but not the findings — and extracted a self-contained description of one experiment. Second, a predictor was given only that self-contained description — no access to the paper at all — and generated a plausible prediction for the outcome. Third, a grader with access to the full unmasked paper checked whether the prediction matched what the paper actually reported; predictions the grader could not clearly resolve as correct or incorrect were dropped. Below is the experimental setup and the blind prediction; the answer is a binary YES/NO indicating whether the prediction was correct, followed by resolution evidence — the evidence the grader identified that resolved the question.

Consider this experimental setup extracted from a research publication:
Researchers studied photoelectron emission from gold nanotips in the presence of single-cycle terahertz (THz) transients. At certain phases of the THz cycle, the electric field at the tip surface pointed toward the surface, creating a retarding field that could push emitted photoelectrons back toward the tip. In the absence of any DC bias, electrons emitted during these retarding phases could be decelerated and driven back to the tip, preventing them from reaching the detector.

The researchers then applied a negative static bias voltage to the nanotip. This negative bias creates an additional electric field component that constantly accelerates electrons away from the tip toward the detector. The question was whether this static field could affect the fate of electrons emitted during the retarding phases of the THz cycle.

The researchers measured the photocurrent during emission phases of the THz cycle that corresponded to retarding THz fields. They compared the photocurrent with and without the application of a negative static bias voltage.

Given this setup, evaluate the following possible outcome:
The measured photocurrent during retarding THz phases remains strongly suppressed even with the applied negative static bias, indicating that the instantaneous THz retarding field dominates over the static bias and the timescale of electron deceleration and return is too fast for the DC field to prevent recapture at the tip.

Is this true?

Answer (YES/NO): NO